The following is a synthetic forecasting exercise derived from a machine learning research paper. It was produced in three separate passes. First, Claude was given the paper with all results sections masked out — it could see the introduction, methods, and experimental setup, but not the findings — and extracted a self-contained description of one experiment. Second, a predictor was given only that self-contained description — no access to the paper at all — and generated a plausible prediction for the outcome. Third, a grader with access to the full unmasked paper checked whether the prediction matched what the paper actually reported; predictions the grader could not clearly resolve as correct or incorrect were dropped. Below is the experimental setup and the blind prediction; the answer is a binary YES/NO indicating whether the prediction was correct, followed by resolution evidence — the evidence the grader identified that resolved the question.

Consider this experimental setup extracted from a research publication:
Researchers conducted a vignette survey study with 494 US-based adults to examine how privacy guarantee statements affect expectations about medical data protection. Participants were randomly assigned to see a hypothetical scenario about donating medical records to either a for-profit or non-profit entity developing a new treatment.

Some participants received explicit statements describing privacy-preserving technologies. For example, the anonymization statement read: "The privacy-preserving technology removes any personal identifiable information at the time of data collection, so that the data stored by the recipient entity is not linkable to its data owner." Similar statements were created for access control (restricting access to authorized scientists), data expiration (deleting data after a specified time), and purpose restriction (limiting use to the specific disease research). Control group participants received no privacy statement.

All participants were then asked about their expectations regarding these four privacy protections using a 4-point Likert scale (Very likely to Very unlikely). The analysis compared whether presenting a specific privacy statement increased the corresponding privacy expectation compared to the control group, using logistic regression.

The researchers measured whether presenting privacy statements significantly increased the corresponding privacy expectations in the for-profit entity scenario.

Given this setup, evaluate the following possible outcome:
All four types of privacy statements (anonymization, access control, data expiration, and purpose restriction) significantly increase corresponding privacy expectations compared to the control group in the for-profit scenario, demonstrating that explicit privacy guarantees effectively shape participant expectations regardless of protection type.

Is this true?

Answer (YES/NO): NO